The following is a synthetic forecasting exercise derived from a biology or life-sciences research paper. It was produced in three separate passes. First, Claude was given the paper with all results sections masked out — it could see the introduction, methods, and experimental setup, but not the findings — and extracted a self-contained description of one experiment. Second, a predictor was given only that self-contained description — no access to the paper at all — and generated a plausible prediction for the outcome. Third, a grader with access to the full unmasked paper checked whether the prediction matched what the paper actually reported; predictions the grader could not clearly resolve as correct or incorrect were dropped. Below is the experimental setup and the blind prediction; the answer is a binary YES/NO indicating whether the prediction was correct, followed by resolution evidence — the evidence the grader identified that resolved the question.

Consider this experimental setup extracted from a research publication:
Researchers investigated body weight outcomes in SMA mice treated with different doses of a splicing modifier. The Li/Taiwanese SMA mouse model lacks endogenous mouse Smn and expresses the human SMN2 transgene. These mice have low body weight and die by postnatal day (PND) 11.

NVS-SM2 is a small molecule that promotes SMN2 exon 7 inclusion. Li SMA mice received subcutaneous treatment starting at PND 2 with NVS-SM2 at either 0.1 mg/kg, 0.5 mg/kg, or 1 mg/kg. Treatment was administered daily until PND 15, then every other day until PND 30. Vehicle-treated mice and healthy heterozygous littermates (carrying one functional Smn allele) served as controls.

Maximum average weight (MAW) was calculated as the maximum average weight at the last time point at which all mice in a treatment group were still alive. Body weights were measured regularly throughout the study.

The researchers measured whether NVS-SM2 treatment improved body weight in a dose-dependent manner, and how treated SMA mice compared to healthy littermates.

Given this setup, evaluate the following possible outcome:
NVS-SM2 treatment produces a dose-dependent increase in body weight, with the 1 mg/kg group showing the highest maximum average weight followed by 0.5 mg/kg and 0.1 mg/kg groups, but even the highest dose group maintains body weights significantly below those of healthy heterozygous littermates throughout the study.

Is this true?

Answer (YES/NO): NO